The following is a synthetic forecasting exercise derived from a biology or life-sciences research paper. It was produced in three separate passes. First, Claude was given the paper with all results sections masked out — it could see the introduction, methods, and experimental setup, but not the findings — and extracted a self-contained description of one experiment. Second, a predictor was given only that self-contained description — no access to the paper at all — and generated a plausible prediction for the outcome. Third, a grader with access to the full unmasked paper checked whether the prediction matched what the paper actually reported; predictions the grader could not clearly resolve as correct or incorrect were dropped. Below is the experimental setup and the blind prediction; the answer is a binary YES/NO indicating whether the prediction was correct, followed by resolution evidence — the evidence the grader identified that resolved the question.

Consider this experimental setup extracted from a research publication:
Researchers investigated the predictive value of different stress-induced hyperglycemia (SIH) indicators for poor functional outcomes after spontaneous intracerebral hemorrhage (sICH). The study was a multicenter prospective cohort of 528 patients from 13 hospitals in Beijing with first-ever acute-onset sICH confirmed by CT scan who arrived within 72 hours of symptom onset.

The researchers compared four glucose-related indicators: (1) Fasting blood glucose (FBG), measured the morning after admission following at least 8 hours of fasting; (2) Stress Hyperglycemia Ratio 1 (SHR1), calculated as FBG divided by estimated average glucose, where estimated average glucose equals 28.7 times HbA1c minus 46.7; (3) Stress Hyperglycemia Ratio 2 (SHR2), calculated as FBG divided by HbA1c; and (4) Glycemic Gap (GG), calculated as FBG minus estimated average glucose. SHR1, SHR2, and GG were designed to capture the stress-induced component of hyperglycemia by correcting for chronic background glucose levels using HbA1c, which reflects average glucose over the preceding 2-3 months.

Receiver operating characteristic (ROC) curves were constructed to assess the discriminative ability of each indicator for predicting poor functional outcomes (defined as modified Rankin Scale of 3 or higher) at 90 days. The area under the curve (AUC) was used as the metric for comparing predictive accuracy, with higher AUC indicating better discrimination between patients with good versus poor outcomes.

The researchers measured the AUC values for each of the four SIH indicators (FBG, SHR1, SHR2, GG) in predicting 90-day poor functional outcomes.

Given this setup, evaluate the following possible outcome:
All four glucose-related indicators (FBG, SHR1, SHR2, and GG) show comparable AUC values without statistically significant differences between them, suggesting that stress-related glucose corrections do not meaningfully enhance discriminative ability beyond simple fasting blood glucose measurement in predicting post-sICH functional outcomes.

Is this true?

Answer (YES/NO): NO